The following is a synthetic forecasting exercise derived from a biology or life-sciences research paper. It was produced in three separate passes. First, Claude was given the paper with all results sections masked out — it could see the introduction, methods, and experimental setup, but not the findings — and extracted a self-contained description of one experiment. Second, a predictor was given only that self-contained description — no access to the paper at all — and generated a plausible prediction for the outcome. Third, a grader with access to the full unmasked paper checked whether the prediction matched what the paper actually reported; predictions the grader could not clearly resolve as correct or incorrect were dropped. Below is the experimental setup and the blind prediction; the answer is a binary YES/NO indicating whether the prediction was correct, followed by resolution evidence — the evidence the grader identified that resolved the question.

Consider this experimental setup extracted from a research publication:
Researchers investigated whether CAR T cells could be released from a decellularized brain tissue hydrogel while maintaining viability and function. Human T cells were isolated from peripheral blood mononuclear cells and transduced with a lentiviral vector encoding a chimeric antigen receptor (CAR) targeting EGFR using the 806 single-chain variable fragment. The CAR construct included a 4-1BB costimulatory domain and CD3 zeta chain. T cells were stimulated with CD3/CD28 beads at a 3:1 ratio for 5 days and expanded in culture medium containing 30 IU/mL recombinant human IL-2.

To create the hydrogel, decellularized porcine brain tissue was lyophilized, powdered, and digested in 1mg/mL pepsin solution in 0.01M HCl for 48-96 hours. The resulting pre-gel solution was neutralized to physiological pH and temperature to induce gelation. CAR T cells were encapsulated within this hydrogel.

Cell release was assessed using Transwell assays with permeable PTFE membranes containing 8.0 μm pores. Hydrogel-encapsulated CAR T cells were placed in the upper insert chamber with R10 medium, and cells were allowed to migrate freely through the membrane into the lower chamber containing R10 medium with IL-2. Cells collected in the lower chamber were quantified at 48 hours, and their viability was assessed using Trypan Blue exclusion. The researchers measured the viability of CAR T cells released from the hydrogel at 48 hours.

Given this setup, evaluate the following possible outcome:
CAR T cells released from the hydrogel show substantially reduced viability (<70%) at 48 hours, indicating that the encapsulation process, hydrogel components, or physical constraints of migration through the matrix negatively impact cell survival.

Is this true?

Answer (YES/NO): NO